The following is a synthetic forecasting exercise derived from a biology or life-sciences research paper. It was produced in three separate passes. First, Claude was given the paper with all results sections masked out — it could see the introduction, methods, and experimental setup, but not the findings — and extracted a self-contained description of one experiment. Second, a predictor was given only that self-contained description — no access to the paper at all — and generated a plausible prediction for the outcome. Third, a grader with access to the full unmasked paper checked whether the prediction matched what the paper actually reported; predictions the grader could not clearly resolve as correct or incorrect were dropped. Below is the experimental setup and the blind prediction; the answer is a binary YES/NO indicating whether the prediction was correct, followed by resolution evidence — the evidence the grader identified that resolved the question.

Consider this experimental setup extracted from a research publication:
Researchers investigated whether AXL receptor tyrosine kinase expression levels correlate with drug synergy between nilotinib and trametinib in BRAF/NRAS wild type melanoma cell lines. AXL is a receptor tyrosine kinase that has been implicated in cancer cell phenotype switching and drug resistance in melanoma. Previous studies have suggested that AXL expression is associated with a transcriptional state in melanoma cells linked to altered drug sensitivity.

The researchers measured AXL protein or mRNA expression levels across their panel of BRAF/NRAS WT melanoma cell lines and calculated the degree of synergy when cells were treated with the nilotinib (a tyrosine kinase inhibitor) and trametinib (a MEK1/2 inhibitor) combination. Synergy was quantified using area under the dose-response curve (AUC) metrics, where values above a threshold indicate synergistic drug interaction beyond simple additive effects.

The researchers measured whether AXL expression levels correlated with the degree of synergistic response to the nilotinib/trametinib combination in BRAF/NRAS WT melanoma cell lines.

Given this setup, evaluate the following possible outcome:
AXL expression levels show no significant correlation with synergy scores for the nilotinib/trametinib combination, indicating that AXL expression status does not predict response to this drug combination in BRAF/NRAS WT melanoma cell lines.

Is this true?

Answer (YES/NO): NO